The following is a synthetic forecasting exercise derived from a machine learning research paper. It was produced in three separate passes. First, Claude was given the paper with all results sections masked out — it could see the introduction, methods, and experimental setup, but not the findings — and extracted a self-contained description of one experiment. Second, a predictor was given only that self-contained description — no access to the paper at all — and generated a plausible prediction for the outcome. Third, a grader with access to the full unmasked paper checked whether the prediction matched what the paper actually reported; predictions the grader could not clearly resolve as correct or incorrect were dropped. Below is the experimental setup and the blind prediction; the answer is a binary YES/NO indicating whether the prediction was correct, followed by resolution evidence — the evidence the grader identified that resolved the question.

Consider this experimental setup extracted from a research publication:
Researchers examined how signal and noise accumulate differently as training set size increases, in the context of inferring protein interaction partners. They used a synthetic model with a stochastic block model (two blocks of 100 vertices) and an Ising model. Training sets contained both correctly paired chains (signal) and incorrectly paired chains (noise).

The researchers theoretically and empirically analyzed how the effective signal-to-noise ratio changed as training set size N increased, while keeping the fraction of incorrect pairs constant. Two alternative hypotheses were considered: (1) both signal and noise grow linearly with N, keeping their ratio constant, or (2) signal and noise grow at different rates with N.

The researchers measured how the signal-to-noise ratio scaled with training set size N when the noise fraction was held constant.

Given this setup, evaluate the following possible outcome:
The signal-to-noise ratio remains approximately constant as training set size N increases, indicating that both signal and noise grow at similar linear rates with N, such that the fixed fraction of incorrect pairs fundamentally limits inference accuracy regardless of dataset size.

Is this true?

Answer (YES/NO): NO